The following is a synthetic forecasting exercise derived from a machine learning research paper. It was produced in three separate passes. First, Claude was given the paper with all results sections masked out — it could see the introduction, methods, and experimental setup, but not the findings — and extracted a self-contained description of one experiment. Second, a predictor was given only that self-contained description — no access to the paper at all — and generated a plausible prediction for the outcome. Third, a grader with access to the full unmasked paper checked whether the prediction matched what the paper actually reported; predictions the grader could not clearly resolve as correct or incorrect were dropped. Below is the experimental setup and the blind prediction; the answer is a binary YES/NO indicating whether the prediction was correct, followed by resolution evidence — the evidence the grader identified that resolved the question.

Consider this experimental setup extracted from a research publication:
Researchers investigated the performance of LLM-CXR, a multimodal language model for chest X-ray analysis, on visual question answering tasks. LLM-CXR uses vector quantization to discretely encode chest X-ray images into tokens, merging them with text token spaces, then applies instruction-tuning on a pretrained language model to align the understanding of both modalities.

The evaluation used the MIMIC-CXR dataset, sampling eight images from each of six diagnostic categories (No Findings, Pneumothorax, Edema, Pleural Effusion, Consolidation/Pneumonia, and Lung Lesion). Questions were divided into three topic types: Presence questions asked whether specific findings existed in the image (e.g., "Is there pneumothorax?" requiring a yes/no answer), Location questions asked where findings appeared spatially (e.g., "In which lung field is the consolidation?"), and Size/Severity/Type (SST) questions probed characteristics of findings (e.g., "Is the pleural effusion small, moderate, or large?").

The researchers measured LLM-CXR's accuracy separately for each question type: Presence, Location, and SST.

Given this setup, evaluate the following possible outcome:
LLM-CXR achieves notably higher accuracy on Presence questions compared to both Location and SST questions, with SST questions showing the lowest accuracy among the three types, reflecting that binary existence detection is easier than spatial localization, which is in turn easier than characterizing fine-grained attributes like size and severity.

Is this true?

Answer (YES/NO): NO